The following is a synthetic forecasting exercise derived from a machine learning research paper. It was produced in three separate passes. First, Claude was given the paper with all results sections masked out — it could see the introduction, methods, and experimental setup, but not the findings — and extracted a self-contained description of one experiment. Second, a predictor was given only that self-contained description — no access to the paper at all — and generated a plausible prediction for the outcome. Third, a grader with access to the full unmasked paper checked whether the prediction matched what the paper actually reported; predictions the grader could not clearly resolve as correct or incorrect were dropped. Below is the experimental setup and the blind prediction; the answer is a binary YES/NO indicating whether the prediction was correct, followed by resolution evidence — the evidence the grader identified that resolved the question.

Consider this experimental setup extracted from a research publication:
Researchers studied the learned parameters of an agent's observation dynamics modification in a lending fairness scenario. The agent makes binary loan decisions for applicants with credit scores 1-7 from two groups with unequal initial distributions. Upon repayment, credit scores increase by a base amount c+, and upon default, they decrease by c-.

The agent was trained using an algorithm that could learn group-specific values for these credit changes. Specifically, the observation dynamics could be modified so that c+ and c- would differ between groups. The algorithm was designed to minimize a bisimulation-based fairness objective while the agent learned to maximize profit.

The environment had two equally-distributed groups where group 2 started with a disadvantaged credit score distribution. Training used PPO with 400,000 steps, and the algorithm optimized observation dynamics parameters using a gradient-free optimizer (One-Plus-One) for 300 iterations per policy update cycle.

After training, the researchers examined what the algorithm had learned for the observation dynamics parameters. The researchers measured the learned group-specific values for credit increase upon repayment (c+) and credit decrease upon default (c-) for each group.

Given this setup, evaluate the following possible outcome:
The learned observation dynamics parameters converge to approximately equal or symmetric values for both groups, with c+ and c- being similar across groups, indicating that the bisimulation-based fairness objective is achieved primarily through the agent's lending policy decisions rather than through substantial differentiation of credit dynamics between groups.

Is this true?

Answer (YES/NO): NO